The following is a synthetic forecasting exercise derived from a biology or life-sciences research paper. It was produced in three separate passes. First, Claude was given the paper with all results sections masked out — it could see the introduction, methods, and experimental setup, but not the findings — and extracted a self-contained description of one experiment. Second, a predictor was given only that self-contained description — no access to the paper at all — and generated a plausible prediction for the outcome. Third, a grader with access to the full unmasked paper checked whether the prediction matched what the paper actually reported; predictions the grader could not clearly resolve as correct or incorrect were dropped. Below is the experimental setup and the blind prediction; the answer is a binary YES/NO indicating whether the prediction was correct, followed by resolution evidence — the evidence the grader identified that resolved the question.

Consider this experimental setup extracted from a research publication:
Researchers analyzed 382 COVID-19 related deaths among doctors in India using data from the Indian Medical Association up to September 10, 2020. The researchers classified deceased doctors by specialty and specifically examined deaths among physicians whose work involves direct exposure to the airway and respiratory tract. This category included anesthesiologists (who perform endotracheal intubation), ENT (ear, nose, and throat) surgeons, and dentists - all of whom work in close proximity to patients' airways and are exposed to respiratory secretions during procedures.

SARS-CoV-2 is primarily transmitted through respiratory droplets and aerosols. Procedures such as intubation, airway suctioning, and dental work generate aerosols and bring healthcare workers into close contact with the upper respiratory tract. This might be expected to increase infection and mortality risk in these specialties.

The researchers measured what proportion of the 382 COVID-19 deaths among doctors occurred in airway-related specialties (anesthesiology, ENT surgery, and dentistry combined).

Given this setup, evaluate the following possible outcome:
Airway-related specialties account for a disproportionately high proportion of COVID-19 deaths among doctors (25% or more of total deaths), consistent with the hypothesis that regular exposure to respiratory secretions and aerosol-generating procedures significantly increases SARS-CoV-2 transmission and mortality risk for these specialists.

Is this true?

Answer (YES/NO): NO